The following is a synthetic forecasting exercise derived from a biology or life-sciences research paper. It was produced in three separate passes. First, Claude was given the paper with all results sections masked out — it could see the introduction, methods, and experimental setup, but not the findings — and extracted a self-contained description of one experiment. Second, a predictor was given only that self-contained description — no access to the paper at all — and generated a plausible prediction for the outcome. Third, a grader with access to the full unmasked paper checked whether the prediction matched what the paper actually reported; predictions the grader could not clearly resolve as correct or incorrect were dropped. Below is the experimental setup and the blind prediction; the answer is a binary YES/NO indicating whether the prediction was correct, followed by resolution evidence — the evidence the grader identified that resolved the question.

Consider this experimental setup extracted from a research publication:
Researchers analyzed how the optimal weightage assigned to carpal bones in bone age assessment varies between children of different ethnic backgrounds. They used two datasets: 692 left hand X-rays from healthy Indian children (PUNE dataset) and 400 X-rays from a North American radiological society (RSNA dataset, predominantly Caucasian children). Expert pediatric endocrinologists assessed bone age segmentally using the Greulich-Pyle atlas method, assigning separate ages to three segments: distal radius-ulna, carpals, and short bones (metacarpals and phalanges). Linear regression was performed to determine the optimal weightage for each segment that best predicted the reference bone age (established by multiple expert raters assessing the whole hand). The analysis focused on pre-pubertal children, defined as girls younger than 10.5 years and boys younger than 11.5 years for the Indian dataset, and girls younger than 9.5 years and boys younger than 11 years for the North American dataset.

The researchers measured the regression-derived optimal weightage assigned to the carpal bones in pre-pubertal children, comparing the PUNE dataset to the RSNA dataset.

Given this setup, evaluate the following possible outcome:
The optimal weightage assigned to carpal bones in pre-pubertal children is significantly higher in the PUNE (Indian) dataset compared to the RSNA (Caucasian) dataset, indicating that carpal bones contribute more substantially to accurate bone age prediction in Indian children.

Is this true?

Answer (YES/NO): YES